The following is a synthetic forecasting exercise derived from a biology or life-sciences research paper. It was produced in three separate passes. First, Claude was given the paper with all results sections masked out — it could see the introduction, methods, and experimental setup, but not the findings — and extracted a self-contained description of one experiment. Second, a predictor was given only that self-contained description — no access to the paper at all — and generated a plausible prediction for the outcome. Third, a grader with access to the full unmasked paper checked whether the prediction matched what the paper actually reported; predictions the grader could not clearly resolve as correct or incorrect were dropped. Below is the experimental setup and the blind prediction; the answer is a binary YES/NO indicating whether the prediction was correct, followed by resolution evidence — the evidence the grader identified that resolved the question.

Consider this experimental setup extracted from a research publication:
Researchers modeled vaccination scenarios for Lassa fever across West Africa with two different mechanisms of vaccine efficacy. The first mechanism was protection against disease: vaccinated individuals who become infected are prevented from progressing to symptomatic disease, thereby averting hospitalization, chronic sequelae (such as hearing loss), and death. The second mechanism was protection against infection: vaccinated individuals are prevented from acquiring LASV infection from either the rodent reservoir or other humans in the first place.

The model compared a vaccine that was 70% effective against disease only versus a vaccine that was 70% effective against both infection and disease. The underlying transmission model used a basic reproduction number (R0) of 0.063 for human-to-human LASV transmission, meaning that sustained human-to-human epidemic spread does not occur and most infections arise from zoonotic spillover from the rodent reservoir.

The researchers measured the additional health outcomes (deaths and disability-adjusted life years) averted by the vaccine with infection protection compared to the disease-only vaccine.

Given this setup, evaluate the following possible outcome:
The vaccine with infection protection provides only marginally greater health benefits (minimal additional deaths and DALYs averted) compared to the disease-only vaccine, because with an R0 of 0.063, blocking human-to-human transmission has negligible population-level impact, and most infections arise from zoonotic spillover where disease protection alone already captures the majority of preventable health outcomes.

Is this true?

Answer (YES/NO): NO